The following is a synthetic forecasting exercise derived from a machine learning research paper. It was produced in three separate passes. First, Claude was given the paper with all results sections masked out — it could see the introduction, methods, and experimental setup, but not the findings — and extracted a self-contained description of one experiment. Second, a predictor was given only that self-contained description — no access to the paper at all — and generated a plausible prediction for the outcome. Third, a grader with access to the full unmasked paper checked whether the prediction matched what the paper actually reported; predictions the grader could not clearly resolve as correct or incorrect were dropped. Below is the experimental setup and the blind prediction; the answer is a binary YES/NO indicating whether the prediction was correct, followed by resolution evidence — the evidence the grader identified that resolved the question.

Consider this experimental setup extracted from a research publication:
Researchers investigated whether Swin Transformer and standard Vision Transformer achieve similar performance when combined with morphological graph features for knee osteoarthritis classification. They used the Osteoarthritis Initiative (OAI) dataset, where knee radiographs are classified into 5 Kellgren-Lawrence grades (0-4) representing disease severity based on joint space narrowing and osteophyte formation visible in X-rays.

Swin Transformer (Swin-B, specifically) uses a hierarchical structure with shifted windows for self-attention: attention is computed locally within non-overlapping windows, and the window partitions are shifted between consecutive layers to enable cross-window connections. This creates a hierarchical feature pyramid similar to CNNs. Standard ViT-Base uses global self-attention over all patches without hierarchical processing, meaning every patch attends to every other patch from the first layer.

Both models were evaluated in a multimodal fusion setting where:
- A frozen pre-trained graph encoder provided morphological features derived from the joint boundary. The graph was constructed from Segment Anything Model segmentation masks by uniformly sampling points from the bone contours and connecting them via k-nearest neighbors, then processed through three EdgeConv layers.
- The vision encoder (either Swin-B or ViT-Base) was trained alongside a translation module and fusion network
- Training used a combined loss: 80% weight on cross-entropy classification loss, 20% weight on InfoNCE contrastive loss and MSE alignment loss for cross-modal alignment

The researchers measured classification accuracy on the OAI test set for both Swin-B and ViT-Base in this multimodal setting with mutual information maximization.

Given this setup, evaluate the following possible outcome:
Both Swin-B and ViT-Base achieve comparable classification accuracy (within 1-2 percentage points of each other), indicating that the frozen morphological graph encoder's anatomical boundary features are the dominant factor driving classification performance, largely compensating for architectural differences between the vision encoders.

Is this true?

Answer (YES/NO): YES